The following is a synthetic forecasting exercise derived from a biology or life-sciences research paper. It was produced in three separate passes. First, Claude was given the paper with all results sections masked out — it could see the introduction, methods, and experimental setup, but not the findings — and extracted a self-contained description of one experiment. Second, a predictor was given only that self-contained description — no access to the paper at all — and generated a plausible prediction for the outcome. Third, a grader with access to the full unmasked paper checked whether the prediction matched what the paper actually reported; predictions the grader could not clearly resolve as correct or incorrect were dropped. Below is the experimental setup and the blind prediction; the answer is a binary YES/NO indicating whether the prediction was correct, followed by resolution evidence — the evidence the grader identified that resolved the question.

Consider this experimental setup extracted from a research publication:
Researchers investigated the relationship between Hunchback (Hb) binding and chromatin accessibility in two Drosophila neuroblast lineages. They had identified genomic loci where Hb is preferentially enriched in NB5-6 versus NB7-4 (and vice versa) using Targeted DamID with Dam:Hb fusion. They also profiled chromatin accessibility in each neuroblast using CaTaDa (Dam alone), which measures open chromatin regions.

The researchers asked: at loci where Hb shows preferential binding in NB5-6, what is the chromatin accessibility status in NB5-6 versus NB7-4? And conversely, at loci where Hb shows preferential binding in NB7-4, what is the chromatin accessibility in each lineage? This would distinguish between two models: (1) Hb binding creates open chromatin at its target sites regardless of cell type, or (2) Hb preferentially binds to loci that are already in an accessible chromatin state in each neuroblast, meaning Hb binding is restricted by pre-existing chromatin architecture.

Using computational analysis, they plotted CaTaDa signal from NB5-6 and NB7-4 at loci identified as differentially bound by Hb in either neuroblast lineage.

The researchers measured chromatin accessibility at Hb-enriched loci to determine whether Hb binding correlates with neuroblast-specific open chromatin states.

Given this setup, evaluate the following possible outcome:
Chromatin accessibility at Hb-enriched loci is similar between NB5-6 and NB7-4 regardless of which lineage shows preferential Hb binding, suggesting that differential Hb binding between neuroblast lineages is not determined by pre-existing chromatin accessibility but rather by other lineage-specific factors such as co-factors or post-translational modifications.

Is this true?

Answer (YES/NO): NO